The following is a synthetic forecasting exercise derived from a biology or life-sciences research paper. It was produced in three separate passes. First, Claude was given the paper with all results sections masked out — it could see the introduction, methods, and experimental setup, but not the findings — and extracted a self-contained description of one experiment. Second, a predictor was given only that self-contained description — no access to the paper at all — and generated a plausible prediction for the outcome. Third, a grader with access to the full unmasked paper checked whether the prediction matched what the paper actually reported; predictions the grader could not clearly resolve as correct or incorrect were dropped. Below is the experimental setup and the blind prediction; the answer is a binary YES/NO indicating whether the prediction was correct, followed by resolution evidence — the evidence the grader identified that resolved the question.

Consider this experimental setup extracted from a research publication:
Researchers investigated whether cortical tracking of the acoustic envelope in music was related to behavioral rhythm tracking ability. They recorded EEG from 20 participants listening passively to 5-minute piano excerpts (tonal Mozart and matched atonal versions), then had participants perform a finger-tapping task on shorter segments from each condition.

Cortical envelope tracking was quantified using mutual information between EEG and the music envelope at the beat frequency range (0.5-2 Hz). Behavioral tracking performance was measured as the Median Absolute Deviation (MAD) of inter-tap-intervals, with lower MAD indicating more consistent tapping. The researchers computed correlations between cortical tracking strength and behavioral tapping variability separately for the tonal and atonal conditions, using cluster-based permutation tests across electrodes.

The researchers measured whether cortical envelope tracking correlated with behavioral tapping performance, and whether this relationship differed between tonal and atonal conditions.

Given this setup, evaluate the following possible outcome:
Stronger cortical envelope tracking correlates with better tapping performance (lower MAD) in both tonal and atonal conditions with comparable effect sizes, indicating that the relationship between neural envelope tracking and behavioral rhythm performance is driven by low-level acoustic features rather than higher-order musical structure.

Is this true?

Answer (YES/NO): NO